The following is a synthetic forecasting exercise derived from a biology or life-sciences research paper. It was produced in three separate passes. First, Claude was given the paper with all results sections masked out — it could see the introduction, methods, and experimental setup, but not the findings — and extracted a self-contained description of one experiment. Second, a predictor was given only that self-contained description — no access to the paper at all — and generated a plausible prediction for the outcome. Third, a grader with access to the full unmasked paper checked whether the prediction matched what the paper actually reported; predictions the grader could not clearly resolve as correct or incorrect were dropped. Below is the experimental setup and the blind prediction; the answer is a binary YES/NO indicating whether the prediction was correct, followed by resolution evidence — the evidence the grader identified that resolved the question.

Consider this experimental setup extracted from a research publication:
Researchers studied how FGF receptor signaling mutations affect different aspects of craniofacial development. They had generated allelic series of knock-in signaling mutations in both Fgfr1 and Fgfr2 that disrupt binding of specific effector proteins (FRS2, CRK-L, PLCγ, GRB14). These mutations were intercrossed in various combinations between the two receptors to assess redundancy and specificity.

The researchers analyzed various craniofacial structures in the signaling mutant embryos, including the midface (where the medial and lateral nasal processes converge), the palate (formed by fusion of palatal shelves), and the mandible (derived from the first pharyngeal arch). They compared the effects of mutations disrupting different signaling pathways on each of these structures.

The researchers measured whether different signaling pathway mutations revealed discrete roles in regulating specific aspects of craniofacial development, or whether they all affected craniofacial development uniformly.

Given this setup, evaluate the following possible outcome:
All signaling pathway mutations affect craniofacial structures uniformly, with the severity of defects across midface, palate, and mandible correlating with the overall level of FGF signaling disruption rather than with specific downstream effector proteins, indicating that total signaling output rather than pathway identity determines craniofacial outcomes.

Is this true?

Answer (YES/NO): NO